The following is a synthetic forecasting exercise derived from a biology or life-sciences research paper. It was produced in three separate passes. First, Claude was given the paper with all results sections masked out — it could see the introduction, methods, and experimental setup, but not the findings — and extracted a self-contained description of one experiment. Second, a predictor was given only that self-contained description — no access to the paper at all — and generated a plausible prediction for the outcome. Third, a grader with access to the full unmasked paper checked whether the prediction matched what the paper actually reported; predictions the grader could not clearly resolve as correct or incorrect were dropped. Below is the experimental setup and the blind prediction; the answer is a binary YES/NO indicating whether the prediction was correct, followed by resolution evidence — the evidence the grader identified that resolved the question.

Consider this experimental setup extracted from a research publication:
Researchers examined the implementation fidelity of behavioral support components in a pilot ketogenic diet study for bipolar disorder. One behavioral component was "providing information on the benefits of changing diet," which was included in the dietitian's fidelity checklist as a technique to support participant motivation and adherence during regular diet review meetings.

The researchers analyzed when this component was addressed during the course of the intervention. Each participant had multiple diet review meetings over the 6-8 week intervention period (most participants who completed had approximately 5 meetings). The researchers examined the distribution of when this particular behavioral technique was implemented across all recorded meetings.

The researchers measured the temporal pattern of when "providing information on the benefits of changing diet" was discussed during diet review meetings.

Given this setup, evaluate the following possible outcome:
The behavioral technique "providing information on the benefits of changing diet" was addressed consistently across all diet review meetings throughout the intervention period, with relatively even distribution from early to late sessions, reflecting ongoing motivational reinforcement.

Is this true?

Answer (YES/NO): NO